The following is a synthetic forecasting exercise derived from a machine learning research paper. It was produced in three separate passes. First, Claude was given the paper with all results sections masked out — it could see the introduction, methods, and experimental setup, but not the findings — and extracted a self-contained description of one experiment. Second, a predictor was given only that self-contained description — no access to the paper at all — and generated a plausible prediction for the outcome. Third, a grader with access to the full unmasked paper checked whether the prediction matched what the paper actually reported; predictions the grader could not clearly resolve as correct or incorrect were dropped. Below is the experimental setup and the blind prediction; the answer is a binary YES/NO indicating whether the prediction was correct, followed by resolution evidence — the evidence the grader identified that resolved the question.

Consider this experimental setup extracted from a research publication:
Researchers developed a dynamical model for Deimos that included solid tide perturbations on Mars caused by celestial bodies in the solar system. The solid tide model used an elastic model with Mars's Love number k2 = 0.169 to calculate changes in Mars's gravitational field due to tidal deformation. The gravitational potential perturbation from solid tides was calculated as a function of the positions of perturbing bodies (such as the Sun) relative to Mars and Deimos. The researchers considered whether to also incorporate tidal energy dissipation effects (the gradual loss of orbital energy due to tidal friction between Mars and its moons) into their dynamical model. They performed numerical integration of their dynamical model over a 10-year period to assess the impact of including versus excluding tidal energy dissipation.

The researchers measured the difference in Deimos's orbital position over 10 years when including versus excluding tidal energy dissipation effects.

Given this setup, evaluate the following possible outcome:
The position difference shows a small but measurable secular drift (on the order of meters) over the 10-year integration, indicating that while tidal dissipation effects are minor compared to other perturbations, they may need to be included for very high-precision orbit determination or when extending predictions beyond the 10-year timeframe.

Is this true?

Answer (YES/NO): YES